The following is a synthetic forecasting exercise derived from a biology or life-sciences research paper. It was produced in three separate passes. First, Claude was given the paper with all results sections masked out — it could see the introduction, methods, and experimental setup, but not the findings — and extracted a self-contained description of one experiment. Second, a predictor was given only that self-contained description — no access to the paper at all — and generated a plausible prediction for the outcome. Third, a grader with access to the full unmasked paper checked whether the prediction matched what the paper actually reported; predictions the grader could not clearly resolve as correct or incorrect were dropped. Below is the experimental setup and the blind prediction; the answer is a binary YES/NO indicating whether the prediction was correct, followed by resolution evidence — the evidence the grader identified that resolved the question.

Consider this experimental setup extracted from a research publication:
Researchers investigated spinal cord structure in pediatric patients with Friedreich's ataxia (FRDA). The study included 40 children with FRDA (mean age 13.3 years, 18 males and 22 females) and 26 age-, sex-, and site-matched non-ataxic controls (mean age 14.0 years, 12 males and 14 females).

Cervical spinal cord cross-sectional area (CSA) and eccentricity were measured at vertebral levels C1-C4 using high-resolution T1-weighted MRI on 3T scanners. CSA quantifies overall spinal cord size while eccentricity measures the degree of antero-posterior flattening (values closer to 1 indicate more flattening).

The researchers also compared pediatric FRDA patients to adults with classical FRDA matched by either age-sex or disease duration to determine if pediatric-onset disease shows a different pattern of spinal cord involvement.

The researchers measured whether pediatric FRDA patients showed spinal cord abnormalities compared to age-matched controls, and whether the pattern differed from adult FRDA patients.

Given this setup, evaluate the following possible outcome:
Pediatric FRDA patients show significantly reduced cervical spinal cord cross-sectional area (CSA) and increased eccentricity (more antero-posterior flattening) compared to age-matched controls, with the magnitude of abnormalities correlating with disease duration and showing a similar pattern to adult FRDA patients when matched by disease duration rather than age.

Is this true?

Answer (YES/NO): NO